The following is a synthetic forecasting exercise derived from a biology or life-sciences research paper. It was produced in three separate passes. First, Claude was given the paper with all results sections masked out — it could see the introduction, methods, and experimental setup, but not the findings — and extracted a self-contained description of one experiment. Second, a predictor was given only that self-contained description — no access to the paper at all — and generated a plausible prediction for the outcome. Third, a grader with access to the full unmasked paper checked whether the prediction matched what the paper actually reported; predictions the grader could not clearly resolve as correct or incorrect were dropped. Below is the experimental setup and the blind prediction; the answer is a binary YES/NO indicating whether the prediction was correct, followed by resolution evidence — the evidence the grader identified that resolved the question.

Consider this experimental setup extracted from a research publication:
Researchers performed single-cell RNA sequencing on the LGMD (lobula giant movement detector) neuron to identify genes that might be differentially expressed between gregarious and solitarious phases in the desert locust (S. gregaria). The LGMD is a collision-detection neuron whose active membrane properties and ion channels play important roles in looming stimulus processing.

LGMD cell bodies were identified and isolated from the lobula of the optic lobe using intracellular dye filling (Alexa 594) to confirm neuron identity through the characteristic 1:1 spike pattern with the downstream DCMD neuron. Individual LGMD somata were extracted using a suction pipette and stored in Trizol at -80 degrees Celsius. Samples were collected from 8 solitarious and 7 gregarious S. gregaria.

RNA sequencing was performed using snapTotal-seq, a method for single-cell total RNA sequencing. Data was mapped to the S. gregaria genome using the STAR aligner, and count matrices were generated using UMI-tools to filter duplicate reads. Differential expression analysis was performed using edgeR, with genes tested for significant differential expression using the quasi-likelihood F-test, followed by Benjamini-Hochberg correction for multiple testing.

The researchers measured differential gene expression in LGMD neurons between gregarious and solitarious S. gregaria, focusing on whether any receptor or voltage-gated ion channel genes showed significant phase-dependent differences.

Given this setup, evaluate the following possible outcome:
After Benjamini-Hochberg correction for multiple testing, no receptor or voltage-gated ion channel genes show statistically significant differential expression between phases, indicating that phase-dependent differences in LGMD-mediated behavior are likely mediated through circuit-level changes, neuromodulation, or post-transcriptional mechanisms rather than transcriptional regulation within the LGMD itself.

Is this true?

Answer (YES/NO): YES